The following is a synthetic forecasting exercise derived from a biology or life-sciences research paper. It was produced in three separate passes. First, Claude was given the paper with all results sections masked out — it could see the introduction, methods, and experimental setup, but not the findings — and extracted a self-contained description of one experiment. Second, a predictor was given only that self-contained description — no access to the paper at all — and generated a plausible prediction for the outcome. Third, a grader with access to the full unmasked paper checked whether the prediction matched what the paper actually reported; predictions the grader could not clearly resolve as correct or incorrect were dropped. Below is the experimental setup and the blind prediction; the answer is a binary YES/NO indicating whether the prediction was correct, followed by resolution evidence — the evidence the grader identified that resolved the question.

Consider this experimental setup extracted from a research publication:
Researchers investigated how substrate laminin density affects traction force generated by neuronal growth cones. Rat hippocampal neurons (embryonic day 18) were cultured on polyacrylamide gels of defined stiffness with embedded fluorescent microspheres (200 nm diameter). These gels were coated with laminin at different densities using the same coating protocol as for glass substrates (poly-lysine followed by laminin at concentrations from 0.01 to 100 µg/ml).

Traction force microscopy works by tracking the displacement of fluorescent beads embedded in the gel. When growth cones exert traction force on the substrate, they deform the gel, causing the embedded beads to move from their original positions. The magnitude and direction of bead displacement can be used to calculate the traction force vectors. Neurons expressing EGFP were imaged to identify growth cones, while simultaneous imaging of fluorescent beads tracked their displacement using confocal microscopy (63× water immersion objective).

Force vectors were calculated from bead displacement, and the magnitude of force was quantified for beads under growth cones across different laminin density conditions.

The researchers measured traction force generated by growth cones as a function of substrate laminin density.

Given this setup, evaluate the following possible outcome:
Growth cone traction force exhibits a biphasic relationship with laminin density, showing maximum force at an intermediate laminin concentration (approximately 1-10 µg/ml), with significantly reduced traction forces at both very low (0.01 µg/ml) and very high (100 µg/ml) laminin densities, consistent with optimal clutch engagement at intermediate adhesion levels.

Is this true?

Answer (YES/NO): YES